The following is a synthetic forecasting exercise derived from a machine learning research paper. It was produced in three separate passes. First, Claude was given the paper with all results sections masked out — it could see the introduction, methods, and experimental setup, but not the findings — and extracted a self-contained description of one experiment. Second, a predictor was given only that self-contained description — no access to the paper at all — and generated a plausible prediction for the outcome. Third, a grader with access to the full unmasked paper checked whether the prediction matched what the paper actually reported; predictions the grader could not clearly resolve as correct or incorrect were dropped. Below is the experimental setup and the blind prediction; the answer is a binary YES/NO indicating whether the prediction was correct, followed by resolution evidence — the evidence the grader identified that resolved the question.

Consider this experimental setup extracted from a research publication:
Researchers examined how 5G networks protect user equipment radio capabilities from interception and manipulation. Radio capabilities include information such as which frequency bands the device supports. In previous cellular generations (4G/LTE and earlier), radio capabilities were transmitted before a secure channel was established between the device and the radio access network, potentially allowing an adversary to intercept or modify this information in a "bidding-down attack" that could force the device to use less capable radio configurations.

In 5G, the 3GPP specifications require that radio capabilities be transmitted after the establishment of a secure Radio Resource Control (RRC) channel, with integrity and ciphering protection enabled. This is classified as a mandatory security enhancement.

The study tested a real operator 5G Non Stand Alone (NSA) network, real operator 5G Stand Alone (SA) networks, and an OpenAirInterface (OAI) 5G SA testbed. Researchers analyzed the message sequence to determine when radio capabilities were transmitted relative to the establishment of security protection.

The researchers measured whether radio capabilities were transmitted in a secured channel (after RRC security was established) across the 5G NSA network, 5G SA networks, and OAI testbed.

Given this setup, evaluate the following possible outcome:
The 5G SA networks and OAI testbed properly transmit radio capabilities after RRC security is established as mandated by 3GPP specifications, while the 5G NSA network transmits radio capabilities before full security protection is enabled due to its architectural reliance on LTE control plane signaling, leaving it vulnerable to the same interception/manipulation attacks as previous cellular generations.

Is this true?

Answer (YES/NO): NO